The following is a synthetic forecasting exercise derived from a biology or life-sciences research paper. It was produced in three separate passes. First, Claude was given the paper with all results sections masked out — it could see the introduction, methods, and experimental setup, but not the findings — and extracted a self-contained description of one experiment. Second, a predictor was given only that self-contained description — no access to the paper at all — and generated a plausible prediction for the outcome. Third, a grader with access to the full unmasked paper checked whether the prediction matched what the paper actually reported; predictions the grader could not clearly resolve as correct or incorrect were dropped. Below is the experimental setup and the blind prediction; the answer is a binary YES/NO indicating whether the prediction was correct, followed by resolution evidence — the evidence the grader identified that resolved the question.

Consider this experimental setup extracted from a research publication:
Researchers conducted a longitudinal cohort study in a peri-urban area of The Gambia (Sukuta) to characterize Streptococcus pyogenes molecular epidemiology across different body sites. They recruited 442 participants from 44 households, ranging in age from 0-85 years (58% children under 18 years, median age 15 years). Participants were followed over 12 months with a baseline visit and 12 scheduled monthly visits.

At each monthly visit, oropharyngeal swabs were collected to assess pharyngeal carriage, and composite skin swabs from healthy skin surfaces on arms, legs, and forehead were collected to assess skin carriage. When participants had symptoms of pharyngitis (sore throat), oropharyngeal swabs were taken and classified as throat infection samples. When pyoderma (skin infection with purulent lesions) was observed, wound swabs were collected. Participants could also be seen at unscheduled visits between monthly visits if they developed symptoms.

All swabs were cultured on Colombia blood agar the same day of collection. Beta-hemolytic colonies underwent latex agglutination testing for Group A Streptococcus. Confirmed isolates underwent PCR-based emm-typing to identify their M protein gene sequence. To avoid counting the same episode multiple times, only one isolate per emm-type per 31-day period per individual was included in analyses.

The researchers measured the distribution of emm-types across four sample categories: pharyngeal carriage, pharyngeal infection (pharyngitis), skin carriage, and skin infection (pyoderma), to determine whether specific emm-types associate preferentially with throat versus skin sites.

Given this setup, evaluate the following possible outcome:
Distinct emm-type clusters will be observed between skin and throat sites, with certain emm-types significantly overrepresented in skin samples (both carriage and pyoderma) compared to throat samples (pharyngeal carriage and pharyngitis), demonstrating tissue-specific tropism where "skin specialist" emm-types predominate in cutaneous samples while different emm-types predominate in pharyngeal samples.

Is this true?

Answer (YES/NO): NO